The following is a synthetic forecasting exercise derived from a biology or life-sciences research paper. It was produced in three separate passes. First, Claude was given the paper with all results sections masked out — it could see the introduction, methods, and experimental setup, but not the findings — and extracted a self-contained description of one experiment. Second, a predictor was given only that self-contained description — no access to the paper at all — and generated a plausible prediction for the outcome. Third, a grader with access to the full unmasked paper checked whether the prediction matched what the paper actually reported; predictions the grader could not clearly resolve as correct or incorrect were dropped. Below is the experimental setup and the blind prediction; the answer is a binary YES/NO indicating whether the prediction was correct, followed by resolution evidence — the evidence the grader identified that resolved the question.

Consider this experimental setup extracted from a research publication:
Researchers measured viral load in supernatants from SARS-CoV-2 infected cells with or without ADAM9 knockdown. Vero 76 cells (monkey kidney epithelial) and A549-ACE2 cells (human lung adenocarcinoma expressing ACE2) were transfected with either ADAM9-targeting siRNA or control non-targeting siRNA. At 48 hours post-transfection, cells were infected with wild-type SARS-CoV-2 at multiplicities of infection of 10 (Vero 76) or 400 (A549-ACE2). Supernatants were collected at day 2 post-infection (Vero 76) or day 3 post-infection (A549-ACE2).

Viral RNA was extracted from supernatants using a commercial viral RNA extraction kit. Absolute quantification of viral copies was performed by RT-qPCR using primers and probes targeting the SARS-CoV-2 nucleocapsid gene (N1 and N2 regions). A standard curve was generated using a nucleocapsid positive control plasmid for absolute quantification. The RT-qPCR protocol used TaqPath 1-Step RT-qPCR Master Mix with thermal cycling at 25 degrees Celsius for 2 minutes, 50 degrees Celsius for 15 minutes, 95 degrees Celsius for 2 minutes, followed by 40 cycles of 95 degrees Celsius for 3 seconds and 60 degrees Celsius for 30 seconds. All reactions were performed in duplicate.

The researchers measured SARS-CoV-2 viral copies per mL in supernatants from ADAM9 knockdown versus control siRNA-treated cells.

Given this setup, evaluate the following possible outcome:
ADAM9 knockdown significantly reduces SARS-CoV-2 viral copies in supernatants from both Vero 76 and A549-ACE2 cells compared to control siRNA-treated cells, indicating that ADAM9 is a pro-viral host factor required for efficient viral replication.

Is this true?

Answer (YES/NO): YES